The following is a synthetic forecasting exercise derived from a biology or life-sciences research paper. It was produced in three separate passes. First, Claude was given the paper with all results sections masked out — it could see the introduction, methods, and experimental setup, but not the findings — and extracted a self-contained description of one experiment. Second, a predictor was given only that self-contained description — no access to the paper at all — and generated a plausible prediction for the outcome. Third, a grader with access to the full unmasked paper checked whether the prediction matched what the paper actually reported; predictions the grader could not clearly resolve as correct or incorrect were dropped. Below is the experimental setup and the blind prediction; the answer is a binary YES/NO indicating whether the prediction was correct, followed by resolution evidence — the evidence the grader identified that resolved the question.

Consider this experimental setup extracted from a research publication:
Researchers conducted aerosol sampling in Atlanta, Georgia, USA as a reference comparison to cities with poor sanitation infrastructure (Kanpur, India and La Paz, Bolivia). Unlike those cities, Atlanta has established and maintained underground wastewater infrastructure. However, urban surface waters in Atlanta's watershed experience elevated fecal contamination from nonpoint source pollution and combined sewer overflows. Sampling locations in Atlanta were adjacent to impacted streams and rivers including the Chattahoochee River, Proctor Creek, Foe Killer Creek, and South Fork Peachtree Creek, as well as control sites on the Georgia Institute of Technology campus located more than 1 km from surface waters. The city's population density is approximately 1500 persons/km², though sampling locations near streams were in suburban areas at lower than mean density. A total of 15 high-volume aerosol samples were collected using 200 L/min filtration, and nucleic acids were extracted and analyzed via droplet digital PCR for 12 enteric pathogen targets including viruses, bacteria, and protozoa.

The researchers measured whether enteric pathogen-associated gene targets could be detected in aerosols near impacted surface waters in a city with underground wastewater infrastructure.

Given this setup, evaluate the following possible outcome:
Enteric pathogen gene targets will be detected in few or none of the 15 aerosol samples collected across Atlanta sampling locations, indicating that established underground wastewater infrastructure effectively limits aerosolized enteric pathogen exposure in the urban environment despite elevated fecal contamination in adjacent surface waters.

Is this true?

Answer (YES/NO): NO